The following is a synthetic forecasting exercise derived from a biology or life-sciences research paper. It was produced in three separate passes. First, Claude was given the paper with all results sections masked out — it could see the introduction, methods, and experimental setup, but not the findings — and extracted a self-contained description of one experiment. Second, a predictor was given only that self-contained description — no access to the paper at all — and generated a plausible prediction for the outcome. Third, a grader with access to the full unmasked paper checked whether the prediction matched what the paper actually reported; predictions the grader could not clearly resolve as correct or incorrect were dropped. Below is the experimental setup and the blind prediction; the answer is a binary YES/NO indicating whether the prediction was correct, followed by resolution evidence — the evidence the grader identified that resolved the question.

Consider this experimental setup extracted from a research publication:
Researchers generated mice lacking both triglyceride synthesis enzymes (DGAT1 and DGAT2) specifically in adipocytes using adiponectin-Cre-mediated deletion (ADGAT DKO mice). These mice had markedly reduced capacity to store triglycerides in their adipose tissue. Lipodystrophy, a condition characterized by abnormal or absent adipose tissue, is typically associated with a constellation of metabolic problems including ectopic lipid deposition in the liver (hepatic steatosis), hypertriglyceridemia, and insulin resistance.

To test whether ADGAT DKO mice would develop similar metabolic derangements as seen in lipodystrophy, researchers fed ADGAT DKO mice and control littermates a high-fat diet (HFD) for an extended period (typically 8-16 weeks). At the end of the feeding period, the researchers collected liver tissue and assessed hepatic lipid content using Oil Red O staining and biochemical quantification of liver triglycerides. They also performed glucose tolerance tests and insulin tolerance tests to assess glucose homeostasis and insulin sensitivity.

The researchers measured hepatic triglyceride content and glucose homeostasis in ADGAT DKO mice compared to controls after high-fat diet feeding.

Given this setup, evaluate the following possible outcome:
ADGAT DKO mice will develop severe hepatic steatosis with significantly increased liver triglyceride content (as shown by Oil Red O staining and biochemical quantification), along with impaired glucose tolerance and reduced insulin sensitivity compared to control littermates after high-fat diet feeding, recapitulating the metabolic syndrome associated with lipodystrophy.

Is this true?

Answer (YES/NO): NO